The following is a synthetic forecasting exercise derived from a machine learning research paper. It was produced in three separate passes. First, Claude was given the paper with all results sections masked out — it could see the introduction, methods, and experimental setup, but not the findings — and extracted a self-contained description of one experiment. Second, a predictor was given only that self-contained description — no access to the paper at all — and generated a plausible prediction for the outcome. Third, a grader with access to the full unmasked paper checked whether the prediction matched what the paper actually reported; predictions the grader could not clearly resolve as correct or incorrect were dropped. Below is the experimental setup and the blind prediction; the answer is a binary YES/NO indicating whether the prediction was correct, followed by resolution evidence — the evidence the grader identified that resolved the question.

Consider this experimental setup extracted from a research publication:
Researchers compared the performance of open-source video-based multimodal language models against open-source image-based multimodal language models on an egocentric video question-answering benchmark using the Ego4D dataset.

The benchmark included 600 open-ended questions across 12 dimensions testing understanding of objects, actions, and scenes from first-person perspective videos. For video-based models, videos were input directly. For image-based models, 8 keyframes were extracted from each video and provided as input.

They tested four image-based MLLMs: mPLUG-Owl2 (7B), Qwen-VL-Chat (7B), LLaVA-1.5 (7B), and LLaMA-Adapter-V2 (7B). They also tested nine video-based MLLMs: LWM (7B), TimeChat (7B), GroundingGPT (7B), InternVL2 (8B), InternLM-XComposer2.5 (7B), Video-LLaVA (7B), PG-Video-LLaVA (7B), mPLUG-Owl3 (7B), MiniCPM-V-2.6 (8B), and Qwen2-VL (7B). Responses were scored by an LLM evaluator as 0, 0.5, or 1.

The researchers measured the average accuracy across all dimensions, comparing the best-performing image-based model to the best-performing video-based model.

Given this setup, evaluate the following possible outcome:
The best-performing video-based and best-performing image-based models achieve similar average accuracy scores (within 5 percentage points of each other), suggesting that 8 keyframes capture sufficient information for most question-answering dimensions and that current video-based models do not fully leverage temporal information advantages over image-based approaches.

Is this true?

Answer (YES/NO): NO